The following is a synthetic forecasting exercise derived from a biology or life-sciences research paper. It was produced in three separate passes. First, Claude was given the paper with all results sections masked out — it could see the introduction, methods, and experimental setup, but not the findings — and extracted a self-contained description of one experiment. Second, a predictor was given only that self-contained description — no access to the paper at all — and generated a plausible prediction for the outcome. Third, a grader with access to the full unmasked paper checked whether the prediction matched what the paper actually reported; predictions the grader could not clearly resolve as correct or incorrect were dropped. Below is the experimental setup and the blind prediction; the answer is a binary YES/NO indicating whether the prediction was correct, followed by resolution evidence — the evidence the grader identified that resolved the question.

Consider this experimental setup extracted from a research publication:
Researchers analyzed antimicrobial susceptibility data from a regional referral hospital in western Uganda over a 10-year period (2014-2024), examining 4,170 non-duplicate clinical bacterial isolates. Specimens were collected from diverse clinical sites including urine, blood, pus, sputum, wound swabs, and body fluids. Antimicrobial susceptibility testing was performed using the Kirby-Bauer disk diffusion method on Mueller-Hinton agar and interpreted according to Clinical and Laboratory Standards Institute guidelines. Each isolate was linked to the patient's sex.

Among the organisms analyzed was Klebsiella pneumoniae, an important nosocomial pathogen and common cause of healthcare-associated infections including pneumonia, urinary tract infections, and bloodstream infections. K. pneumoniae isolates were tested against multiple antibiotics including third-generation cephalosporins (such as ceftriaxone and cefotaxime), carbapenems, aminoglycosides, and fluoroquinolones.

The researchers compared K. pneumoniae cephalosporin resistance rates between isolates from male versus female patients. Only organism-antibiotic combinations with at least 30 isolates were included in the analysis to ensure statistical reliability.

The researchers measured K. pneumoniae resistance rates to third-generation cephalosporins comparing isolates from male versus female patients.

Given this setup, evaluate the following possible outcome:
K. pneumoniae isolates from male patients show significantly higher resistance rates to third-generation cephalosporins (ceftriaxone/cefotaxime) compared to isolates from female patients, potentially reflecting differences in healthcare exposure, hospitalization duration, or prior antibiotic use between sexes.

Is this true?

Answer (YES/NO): NO